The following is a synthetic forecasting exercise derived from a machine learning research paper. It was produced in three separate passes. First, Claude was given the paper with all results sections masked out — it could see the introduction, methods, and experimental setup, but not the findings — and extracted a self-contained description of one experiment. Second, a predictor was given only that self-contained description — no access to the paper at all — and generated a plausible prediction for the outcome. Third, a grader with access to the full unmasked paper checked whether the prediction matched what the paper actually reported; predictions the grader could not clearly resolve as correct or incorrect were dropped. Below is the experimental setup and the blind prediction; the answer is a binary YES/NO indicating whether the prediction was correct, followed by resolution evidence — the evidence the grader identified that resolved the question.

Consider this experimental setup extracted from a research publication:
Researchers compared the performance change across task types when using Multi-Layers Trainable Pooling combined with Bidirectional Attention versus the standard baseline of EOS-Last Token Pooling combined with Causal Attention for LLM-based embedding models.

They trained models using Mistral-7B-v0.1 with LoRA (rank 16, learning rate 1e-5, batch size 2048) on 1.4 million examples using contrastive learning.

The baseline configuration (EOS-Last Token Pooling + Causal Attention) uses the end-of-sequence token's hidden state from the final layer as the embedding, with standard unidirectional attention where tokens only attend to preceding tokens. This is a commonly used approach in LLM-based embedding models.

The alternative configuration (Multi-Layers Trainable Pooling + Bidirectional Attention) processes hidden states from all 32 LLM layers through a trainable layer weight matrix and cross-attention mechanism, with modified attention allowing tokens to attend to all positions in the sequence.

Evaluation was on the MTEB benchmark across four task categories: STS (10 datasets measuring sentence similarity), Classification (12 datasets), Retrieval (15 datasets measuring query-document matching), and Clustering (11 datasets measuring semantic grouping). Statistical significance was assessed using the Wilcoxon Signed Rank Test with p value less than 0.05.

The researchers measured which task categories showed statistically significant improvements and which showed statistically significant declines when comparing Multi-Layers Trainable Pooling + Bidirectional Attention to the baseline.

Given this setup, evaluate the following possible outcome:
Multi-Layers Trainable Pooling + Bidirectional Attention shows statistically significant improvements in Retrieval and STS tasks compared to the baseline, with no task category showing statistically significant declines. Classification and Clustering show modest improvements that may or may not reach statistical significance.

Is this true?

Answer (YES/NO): NO